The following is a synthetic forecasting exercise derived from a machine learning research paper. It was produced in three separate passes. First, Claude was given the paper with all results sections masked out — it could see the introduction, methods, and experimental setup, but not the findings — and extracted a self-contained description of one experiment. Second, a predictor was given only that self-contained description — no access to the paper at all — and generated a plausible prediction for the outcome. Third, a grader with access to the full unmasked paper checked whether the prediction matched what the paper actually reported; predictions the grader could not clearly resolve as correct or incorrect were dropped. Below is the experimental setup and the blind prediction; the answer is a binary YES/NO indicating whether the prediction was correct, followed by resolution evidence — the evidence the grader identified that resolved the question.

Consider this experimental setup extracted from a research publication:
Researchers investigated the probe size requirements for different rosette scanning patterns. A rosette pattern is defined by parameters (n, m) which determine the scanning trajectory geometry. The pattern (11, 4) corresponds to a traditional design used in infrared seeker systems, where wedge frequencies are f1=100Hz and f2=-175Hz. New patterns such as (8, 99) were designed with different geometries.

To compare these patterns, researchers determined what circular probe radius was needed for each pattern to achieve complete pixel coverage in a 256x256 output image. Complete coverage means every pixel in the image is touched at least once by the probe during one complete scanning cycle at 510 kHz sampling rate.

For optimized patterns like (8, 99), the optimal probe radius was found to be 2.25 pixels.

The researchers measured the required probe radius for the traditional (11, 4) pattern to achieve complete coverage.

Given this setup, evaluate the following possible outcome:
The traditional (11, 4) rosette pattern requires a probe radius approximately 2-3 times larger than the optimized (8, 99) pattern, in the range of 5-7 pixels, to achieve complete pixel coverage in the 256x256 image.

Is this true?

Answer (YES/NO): NO